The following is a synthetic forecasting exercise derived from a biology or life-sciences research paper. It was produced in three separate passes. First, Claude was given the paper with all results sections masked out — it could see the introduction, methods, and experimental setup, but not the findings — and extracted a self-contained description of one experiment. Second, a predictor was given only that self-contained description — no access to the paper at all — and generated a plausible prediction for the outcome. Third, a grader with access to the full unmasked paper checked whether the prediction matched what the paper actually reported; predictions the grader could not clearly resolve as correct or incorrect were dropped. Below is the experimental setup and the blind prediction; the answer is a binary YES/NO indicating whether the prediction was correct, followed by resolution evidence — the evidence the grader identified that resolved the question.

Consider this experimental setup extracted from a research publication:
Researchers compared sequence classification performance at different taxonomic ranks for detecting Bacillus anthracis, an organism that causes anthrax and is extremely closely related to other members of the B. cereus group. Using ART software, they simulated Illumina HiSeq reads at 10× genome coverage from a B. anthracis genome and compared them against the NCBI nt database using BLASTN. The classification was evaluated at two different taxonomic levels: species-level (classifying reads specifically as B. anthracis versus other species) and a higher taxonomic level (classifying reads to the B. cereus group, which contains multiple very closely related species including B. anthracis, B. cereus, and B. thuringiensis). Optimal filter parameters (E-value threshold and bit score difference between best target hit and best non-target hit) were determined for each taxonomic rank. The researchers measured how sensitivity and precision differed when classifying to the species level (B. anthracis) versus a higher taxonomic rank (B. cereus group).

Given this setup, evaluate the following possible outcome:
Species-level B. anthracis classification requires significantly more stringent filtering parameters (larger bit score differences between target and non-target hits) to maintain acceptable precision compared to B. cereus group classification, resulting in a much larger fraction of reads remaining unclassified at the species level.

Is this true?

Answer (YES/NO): YES